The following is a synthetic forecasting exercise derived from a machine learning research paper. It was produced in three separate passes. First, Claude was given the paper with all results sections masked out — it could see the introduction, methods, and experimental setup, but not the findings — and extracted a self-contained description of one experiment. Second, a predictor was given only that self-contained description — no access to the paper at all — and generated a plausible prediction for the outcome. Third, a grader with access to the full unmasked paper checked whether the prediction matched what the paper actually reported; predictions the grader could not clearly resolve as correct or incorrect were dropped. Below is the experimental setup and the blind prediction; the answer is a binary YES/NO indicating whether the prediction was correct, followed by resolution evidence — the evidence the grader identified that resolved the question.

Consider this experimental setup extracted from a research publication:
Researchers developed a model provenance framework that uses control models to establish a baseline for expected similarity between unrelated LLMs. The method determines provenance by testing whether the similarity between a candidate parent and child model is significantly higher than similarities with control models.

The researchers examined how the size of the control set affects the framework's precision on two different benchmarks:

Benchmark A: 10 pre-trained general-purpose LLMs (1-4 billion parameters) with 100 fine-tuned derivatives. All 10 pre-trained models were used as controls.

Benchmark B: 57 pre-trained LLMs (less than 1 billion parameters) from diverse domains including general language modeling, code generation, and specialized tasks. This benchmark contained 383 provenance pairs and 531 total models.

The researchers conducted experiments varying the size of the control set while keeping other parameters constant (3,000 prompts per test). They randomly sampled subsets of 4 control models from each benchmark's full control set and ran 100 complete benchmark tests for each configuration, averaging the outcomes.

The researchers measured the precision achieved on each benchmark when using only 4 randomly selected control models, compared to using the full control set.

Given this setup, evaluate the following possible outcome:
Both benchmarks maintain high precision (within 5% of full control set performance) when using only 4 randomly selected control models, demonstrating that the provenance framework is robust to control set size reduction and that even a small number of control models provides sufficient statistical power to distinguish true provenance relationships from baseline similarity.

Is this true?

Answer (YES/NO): NO